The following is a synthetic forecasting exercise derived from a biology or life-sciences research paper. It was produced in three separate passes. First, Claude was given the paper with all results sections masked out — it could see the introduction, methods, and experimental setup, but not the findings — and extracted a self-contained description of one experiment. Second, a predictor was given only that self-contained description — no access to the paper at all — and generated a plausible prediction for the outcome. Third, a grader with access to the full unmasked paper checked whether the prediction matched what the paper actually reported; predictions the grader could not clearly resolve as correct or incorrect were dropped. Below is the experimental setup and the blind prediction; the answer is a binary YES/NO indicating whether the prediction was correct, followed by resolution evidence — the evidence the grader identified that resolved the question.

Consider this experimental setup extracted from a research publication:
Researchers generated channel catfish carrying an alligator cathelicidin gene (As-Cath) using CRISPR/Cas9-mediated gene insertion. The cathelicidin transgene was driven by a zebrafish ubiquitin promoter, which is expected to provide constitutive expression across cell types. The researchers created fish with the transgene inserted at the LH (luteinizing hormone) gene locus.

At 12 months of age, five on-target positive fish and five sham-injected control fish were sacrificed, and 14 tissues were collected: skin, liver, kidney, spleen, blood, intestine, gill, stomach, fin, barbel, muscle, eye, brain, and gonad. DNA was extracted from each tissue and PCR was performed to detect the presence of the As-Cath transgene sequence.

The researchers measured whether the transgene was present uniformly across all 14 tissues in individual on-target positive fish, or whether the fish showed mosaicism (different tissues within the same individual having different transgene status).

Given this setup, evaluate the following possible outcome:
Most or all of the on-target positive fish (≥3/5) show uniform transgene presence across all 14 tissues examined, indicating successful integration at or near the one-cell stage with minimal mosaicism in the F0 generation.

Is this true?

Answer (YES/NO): YES